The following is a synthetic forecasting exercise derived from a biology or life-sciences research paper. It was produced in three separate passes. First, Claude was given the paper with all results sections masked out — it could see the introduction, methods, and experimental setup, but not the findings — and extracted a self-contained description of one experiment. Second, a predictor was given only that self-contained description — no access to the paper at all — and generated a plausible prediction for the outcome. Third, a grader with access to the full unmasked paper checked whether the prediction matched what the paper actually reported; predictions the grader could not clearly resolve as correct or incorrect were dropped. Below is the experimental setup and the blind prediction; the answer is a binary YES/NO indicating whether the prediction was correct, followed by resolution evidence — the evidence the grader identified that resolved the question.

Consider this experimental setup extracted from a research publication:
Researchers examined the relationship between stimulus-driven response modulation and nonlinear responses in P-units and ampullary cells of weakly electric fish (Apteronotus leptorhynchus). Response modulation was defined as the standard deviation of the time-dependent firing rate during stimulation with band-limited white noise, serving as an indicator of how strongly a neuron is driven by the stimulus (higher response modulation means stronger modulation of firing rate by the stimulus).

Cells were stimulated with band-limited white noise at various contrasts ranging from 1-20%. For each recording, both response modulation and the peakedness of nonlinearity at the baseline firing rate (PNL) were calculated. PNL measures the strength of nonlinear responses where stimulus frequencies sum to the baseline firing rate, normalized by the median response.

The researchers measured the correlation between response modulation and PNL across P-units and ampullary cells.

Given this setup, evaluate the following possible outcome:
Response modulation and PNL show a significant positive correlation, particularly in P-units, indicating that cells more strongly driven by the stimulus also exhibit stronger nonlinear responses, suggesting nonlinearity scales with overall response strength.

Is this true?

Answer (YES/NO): NO